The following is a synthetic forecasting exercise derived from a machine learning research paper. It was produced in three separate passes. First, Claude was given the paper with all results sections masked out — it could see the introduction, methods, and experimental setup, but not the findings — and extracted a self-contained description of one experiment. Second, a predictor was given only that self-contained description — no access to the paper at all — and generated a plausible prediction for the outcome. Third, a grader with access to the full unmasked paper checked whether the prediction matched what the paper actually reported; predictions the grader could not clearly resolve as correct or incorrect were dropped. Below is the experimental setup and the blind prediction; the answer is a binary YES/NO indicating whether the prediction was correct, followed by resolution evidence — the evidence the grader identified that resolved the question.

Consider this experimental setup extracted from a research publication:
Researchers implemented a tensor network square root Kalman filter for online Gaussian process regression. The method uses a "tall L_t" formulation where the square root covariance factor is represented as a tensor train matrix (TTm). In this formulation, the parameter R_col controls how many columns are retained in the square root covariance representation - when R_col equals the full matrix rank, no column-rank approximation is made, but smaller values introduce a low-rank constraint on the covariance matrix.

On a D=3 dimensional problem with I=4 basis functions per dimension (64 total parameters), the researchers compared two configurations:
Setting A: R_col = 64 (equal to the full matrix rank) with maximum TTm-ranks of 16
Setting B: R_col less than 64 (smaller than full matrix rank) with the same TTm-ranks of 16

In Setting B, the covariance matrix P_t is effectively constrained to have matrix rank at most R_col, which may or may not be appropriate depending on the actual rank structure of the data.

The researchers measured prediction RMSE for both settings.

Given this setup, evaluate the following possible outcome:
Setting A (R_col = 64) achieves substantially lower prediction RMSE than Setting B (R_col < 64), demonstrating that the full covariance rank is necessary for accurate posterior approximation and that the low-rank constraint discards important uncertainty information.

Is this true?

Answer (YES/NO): NO